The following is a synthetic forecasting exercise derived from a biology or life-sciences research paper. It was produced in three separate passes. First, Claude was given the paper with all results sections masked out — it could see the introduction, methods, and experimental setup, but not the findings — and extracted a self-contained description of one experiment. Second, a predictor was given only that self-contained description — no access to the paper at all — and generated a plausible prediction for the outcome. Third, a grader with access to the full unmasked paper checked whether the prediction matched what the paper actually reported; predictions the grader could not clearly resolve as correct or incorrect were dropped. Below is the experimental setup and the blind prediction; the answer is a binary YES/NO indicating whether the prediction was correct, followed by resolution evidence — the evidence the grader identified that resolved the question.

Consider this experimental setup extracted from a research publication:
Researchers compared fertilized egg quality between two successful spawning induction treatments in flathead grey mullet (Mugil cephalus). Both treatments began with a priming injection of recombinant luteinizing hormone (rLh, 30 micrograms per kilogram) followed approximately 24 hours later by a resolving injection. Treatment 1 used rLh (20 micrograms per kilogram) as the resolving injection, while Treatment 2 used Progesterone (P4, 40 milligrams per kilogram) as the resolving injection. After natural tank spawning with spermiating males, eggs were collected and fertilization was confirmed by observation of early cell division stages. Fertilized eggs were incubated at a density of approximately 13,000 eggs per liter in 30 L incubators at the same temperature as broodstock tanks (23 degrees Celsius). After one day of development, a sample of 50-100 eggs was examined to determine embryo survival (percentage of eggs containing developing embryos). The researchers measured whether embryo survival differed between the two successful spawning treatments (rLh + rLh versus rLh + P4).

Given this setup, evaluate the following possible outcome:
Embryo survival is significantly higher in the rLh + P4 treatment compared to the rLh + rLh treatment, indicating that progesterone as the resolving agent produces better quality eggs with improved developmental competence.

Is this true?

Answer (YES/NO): NO